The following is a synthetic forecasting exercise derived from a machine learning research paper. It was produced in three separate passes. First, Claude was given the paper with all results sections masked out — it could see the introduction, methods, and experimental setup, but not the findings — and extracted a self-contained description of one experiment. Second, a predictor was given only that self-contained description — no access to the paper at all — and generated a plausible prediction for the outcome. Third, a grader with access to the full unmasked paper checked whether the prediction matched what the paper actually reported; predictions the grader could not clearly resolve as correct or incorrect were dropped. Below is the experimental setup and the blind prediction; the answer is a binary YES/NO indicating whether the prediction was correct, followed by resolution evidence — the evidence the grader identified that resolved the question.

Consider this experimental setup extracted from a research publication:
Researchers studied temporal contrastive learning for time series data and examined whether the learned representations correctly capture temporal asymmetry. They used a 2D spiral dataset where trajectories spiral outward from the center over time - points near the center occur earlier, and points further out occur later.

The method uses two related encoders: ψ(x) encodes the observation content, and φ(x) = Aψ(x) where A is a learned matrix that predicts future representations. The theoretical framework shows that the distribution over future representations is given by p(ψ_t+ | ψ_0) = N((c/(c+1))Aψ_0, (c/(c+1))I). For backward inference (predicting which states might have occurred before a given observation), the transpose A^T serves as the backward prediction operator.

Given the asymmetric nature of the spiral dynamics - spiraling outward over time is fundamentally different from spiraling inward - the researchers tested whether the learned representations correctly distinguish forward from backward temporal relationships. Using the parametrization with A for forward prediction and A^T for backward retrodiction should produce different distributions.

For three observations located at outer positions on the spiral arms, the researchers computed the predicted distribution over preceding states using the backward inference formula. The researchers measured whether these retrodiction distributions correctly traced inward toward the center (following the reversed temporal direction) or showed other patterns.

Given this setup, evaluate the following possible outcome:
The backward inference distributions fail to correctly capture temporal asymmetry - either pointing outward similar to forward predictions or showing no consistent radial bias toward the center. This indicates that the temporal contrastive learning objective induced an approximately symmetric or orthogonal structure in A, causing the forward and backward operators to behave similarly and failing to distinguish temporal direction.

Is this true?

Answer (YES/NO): NO